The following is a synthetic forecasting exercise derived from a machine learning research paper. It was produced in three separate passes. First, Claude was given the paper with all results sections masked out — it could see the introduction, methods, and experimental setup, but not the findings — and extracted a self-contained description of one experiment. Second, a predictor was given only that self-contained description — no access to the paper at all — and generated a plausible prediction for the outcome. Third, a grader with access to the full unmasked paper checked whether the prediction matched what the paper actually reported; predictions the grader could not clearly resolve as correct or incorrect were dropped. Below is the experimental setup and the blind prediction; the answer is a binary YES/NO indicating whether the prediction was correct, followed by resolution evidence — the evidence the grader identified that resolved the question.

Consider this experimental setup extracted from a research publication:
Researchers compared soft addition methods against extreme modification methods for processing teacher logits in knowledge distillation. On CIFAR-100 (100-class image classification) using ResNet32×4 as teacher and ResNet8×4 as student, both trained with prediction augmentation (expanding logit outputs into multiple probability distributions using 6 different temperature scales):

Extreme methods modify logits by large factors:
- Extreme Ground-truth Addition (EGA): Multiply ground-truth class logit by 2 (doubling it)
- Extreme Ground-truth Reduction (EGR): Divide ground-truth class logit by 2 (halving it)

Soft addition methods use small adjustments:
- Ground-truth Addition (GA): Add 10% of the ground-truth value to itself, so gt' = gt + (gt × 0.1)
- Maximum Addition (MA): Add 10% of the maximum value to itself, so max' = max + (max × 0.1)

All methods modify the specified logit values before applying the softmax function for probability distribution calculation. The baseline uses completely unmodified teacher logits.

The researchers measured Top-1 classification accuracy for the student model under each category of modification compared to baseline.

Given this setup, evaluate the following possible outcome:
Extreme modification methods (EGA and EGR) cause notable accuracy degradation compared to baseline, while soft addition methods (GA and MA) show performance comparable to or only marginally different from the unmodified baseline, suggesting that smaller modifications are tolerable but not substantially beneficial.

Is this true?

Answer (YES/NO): NO